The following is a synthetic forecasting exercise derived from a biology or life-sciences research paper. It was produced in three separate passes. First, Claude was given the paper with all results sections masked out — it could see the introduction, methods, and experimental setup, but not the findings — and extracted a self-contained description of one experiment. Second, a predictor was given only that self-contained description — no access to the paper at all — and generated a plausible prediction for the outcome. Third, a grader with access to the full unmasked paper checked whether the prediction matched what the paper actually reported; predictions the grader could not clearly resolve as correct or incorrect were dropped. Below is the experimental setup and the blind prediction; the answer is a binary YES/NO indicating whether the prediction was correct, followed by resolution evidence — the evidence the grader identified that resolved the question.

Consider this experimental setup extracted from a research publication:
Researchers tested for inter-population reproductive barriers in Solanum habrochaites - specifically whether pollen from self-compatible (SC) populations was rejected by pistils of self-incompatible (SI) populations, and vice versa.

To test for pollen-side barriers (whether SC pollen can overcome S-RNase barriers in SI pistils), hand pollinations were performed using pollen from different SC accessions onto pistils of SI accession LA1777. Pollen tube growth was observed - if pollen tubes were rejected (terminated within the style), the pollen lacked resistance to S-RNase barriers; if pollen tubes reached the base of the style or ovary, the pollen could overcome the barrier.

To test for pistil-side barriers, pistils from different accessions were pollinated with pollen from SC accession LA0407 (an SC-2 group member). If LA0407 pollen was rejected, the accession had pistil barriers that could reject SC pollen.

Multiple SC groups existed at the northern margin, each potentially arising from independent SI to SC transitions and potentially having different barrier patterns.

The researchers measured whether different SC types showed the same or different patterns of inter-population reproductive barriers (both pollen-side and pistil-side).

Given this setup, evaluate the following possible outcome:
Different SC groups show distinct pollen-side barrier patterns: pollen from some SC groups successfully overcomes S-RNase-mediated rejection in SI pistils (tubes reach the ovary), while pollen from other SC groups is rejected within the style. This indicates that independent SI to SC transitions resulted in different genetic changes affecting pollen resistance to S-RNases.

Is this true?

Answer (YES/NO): YES